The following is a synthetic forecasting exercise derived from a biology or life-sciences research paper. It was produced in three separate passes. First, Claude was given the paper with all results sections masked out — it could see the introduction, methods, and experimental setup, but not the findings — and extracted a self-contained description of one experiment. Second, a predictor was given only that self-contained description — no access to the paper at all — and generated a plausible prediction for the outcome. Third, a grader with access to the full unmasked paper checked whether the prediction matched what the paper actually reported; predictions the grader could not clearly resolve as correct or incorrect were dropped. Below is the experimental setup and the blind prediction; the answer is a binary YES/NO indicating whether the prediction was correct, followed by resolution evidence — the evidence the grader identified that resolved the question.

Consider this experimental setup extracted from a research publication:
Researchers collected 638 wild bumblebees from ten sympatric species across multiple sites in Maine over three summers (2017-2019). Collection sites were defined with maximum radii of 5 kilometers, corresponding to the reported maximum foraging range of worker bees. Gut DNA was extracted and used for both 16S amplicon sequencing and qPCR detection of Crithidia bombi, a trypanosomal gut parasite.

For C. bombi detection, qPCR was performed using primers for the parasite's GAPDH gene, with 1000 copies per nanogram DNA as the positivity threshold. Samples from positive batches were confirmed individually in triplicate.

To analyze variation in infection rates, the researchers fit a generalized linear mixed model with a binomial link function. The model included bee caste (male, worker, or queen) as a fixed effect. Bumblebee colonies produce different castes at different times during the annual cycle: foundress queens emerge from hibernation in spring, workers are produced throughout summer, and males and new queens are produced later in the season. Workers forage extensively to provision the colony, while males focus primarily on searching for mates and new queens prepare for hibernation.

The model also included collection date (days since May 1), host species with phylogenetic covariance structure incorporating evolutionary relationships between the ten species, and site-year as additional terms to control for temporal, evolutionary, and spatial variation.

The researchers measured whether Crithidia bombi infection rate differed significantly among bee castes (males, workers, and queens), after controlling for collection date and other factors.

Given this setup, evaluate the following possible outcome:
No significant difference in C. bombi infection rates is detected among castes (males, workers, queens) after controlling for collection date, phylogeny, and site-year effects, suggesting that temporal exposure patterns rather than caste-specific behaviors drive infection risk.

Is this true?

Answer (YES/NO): YES